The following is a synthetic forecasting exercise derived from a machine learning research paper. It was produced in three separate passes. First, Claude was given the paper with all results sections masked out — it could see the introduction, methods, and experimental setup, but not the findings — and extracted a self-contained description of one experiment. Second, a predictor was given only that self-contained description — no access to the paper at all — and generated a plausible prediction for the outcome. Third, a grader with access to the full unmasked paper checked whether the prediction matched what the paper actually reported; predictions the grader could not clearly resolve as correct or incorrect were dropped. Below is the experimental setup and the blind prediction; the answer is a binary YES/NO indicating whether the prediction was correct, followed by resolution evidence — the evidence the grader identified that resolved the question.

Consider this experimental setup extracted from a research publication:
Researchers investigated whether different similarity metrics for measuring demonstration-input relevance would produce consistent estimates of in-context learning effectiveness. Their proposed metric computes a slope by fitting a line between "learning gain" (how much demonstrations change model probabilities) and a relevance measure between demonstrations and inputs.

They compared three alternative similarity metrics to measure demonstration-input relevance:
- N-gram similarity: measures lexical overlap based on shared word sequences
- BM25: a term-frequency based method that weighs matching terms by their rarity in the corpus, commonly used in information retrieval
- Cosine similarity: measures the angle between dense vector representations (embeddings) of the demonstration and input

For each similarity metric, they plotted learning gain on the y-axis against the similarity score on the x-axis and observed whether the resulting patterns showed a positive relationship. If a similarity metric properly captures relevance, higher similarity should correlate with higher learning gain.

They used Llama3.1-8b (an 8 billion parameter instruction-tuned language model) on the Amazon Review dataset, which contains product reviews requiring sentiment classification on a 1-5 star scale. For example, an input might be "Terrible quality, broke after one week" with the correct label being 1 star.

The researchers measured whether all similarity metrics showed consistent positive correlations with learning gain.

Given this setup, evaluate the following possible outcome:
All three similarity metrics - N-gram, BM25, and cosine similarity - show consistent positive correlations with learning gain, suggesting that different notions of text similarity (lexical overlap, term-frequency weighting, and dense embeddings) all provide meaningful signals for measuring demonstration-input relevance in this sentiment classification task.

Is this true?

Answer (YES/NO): NO